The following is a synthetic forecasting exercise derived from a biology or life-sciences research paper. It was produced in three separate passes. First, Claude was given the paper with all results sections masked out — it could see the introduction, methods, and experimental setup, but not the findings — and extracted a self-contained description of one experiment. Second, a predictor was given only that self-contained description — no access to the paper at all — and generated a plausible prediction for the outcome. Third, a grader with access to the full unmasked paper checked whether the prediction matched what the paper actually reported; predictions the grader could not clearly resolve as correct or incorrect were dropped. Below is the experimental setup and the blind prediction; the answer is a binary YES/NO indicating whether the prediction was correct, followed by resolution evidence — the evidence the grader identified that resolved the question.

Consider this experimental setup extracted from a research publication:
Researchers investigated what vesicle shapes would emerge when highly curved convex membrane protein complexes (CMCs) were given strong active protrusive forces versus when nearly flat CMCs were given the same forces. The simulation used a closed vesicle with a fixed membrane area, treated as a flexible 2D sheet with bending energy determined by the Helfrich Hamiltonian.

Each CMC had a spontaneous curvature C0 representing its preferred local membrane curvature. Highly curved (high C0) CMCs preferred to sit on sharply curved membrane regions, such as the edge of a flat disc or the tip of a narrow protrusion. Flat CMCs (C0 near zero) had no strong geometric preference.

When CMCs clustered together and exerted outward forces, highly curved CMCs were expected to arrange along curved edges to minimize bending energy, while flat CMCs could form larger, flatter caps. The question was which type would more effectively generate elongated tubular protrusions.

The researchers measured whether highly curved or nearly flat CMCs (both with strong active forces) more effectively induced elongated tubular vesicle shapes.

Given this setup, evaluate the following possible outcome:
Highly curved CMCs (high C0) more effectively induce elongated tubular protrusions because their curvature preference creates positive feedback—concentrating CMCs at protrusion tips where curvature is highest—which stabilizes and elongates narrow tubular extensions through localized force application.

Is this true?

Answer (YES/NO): NO